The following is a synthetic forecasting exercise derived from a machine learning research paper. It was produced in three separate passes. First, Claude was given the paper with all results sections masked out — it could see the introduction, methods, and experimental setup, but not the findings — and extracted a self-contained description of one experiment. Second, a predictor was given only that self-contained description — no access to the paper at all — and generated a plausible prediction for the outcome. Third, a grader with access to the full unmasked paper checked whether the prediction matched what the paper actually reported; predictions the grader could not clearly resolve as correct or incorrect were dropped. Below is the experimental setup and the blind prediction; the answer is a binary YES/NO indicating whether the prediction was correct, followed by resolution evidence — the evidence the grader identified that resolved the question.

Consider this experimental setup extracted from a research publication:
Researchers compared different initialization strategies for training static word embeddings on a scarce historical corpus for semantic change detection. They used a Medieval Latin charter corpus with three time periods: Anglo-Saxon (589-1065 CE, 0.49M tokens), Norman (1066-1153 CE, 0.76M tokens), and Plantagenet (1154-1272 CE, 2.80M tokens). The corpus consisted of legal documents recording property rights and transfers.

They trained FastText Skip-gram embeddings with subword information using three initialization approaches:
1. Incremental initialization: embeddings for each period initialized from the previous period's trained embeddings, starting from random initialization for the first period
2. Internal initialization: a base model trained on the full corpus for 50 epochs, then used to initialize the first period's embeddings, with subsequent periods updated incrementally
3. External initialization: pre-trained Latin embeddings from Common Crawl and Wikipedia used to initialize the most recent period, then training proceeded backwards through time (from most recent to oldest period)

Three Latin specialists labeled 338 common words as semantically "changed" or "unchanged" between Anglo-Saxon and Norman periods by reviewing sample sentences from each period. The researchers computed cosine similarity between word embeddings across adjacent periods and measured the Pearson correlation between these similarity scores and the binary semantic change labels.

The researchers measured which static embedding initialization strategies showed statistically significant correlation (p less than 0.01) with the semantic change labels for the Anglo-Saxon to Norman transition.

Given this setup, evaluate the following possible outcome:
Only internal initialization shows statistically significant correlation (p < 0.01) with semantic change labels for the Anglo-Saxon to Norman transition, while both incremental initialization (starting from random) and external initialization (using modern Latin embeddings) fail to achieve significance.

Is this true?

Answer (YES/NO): NO